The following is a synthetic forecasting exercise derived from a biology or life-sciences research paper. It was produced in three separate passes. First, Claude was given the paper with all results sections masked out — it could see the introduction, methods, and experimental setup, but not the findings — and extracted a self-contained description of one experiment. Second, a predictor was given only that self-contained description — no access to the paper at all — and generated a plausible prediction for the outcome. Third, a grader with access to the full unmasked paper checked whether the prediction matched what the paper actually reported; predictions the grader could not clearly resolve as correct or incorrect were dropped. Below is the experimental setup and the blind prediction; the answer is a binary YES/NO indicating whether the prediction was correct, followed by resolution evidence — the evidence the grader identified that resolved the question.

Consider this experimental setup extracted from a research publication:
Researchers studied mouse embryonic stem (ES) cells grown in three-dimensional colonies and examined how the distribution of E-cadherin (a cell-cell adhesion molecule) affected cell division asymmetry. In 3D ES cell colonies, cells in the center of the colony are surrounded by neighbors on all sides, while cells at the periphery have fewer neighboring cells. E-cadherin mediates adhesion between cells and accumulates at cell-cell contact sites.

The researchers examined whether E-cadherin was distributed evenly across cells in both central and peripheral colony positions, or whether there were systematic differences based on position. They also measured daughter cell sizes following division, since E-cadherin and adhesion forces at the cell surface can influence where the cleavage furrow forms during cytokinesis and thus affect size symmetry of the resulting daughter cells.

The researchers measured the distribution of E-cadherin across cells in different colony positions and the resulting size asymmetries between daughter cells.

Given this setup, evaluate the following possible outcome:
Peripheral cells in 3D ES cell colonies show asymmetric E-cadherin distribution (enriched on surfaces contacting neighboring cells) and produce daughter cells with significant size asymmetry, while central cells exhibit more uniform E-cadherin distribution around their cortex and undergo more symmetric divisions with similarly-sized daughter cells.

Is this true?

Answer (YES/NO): YES